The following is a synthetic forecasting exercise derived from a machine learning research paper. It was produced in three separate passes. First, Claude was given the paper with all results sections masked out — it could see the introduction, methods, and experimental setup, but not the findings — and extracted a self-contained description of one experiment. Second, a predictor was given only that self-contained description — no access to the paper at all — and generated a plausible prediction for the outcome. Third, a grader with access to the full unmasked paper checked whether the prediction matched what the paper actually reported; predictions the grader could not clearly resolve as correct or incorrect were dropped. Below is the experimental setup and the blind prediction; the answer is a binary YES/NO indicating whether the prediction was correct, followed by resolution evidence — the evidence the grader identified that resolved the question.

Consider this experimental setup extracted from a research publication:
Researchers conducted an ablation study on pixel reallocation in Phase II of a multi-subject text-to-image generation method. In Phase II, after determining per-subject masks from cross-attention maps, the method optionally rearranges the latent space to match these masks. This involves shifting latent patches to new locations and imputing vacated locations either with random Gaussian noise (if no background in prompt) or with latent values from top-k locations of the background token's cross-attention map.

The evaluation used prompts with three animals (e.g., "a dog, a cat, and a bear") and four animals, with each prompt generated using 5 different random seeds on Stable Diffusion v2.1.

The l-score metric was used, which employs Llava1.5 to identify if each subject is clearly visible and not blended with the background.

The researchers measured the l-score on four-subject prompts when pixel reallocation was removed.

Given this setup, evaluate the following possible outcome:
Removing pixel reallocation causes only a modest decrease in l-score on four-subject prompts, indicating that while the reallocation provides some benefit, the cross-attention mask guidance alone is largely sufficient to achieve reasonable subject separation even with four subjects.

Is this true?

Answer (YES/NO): YES